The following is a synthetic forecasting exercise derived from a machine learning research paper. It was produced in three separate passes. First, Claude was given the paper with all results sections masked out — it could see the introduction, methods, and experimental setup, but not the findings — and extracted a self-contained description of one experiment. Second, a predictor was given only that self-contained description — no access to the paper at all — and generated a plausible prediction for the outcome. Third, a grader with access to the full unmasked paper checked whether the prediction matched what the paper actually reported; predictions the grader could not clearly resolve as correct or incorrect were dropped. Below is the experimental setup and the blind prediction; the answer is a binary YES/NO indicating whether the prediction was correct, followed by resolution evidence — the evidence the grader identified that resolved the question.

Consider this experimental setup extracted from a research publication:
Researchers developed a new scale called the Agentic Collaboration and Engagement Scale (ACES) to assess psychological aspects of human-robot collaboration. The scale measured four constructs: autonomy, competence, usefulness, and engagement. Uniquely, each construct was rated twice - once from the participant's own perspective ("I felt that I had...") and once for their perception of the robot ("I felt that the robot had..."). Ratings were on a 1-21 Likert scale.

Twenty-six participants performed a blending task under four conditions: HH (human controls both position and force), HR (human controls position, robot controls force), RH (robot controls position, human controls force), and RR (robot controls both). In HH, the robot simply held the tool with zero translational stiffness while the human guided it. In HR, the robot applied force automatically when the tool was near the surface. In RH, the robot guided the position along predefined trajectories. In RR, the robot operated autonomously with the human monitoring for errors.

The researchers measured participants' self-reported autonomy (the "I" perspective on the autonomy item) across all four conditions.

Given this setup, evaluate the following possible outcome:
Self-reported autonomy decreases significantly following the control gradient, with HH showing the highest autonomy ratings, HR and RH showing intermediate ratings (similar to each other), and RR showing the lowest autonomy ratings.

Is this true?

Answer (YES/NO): NO